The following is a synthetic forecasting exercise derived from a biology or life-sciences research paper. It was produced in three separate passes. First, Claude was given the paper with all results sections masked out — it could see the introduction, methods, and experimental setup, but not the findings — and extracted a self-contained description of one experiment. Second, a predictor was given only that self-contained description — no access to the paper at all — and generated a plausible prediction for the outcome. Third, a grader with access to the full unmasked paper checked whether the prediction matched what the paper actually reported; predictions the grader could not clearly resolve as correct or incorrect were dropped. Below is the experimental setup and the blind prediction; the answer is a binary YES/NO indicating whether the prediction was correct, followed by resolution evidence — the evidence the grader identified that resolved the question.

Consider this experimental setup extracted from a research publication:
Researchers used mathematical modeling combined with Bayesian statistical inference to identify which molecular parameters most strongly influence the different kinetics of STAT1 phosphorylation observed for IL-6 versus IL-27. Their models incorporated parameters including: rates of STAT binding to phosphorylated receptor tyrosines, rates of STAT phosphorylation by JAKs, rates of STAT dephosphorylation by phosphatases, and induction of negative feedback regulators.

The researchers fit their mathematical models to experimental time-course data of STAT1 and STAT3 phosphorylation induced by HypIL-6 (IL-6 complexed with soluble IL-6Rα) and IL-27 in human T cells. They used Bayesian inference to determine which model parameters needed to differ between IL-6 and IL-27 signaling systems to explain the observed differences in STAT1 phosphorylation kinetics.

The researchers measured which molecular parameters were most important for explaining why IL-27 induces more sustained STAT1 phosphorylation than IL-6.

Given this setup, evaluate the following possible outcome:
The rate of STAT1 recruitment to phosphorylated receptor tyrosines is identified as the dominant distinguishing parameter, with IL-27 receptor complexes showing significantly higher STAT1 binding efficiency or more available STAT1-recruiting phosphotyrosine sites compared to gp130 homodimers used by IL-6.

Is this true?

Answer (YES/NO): YES